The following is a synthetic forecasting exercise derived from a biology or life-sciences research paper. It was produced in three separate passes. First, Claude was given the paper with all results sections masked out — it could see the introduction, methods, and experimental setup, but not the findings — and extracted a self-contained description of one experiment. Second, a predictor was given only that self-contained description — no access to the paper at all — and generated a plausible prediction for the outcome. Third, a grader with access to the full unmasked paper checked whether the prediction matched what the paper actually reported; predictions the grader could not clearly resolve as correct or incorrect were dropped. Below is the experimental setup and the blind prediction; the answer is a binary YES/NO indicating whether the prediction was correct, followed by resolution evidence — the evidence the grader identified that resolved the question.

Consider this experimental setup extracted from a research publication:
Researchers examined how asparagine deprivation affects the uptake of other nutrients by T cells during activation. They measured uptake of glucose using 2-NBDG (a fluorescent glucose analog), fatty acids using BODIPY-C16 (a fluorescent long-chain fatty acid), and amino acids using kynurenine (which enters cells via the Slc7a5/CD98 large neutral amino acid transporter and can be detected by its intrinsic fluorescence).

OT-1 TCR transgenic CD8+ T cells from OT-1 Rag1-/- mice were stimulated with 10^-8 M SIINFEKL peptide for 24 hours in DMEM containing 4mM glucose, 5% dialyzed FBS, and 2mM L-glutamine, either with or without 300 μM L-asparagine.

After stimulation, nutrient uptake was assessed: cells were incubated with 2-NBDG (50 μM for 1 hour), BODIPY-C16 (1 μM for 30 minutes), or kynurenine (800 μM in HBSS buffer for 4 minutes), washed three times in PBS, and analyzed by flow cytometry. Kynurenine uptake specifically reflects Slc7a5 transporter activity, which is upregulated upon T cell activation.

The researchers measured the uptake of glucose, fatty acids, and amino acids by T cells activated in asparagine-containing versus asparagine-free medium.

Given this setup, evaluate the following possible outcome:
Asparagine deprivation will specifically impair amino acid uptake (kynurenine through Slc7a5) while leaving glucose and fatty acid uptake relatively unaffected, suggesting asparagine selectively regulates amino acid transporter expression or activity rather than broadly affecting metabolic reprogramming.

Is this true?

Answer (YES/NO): NO